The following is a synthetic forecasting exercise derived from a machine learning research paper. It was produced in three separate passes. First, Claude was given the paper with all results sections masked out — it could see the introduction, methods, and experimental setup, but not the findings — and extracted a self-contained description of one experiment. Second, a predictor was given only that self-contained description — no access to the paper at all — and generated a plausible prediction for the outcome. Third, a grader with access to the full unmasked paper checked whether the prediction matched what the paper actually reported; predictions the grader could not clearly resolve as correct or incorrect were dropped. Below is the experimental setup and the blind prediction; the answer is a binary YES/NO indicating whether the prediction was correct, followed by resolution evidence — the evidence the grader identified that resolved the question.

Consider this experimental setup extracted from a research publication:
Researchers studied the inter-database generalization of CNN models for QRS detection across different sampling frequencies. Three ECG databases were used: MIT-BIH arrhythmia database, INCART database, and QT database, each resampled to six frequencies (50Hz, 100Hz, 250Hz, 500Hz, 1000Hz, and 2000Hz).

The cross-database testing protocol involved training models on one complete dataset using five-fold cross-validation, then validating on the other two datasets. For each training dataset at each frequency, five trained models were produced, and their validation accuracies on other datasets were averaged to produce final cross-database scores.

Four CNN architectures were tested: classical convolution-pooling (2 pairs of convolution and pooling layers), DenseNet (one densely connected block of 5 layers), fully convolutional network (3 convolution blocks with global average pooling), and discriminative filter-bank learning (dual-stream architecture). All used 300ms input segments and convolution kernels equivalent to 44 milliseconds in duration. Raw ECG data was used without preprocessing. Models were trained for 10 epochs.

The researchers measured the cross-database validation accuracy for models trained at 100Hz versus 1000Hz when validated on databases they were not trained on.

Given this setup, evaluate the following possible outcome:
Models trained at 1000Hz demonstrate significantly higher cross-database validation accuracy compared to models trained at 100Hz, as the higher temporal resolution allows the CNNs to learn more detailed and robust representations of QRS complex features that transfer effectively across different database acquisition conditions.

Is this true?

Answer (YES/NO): NO